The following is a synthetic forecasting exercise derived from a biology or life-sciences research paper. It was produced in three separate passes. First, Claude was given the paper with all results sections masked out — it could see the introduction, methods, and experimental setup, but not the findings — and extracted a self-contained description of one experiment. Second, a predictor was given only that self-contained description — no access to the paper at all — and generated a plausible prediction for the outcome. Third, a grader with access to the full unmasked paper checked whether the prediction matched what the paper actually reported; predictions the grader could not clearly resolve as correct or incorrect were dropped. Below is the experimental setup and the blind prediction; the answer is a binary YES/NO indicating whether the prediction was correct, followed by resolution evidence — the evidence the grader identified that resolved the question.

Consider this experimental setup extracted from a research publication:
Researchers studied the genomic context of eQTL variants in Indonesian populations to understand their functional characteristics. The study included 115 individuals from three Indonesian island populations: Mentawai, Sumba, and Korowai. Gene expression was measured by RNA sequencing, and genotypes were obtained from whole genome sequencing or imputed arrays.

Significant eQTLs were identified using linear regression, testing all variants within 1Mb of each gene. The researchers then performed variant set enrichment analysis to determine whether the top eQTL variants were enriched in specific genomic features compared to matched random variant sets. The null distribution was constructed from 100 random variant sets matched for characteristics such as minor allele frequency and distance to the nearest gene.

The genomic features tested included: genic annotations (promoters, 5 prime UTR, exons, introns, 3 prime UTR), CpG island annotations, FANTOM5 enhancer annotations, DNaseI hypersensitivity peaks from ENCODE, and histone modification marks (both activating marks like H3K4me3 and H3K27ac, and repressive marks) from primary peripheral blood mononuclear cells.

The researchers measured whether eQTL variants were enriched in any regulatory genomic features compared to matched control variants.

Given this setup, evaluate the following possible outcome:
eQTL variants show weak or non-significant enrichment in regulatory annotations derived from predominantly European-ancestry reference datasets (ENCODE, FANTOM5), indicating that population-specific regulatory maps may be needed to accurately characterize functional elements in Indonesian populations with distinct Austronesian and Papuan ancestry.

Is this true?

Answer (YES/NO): NO